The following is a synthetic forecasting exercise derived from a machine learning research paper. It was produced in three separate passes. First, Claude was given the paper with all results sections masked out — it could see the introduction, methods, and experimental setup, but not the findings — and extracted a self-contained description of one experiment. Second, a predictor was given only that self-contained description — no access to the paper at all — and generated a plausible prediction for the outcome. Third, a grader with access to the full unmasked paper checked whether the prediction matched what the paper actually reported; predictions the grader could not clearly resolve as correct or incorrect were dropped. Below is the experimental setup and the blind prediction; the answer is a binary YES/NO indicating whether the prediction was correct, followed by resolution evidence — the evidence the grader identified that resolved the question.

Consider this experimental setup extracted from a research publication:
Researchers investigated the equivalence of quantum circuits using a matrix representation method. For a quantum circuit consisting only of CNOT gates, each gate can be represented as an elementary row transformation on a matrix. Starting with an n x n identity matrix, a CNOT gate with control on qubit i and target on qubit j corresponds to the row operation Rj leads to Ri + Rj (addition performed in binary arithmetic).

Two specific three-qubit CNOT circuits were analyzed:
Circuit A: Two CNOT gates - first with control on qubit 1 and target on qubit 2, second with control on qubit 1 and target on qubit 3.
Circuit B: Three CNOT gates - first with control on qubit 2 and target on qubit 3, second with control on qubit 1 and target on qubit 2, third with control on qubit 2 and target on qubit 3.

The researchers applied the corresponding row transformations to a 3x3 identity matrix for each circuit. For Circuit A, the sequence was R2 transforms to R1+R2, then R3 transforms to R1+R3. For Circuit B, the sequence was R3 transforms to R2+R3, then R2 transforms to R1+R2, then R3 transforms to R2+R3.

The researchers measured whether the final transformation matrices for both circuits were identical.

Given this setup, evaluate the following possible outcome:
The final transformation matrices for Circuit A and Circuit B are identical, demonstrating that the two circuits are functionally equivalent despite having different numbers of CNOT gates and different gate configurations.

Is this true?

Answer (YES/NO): YES